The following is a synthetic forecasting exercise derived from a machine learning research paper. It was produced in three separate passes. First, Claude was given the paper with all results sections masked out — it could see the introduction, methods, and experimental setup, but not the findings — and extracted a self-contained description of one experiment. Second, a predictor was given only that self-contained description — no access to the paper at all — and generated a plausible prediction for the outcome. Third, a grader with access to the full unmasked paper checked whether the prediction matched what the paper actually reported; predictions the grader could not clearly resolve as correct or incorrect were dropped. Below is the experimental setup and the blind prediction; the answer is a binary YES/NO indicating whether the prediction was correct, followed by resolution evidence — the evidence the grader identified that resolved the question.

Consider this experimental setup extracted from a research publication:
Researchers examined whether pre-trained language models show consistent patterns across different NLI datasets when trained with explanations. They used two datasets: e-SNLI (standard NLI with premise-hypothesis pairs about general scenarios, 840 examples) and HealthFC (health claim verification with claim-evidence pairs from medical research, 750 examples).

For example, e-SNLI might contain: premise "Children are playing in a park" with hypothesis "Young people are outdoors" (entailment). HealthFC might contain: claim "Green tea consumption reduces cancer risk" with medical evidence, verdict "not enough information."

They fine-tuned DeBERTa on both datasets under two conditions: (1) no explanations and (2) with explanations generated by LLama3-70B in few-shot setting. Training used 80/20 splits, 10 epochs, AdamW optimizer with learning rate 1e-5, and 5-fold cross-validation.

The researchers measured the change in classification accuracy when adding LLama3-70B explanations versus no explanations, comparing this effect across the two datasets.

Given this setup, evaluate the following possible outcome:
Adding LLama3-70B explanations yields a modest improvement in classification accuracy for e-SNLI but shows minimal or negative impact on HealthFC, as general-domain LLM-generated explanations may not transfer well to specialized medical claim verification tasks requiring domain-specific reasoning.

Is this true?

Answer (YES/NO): NO